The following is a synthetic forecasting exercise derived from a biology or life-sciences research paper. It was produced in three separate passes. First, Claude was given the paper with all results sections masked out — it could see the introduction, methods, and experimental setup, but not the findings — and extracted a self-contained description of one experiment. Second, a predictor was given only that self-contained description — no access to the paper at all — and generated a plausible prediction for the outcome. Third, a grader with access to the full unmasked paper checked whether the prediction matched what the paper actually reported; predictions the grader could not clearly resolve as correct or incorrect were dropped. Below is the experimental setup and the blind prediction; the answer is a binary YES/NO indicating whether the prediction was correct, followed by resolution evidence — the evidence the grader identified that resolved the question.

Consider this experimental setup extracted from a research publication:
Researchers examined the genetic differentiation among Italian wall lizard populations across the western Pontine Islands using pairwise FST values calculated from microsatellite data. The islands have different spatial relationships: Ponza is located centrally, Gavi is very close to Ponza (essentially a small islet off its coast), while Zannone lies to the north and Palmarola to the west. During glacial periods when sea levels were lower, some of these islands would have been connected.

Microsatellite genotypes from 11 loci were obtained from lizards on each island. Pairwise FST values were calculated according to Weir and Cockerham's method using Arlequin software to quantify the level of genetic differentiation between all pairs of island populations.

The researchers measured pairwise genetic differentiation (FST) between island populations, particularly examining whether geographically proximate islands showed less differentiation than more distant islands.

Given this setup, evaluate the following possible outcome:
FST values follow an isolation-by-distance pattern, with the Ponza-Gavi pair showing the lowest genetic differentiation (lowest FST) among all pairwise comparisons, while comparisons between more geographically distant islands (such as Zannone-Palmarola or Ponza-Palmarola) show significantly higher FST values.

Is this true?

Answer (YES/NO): NO